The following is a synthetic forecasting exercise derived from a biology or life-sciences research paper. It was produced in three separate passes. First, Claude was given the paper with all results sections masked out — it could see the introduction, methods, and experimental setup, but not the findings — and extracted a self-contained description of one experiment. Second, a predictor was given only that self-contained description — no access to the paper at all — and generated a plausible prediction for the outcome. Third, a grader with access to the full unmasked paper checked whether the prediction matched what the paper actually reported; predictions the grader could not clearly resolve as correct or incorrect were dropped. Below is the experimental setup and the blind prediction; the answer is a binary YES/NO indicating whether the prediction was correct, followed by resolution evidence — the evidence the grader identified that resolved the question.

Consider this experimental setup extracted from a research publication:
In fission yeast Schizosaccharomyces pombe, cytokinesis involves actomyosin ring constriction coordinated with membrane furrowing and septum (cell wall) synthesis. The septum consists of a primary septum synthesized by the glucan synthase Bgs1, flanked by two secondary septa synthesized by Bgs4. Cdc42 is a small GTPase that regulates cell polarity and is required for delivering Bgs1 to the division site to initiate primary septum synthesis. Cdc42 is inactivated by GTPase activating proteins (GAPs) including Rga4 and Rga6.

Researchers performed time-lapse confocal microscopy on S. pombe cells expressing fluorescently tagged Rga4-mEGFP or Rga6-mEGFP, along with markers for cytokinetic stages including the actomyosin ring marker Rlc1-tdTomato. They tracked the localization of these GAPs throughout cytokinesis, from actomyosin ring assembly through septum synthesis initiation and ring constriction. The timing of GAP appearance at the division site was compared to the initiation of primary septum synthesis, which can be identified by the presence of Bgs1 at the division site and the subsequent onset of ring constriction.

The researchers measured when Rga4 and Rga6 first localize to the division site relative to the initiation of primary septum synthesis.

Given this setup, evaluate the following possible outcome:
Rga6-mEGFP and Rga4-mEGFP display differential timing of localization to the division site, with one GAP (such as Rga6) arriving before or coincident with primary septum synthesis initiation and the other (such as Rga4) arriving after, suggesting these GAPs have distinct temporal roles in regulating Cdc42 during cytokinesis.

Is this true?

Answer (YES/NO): NO